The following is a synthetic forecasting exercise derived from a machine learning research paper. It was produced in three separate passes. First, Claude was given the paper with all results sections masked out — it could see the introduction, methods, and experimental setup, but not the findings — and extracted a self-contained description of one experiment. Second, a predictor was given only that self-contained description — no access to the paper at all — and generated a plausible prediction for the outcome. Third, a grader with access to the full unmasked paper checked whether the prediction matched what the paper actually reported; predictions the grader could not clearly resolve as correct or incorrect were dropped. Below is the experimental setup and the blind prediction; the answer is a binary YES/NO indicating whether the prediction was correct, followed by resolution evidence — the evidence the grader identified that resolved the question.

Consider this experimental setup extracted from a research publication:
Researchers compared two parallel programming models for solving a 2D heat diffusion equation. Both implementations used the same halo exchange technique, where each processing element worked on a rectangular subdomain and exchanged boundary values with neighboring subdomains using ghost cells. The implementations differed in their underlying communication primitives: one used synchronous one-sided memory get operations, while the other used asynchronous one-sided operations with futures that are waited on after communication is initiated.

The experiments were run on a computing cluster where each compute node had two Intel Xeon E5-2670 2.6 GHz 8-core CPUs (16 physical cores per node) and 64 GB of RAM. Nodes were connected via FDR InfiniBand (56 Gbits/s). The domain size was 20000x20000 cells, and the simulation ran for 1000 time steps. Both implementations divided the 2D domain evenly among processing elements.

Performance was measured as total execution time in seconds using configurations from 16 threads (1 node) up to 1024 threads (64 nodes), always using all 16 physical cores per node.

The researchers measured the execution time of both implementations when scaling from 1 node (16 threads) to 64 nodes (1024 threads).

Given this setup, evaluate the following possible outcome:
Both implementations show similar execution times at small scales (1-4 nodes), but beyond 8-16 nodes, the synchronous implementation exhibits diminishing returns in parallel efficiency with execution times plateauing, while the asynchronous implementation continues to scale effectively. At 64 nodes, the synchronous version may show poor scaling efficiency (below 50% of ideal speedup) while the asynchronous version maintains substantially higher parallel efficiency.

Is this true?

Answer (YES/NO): NO